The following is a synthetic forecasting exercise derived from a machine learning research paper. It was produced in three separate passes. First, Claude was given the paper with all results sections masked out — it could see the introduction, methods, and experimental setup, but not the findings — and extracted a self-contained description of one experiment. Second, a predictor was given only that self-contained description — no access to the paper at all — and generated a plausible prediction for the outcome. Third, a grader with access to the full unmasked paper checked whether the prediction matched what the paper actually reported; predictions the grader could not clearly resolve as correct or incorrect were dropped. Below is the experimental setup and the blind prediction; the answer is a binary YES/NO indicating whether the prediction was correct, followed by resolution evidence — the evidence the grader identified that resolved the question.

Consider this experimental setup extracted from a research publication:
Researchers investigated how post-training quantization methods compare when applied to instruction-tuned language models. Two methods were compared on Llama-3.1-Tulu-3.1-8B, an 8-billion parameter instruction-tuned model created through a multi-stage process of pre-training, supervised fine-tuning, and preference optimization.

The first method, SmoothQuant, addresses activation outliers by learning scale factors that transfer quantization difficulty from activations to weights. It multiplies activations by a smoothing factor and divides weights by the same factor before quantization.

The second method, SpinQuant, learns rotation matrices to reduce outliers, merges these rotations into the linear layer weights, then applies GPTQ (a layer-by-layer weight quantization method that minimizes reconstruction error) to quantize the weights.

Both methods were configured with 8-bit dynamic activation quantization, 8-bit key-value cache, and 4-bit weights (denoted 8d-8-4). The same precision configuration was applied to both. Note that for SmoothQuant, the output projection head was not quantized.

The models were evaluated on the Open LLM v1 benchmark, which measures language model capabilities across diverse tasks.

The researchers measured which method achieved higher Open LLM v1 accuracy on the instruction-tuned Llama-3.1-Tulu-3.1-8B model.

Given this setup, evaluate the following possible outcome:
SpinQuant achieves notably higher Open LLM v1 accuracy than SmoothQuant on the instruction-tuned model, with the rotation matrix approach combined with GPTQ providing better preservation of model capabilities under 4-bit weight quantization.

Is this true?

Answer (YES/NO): YES